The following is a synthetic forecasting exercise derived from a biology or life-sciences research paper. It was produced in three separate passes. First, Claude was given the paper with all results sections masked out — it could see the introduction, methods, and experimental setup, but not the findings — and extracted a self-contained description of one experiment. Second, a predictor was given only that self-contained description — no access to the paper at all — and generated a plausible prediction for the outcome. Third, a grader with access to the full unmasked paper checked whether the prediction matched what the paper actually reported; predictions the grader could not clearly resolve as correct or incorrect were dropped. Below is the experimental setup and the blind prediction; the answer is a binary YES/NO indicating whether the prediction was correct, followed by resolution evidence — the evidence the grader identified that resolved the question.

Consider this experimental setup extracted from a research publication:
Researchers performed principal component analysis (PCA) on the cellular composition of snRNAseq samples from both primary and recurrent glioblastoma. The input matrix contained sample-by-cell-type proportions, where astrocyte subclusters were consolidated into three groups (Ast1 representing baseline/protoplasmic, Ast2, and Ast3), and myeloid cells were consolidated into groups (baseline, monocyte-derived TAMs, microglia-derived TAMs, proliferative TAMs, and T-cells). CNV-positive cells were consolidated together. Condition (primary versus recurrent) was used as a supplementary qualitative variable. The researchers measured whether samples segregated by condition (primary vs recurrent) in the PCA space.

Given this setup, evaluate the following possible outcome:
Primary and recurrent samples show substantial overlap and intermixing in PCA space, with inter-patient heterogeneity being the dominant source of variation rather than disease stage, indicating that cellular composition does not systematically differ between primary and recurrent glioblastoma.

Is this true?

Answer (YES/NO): NO